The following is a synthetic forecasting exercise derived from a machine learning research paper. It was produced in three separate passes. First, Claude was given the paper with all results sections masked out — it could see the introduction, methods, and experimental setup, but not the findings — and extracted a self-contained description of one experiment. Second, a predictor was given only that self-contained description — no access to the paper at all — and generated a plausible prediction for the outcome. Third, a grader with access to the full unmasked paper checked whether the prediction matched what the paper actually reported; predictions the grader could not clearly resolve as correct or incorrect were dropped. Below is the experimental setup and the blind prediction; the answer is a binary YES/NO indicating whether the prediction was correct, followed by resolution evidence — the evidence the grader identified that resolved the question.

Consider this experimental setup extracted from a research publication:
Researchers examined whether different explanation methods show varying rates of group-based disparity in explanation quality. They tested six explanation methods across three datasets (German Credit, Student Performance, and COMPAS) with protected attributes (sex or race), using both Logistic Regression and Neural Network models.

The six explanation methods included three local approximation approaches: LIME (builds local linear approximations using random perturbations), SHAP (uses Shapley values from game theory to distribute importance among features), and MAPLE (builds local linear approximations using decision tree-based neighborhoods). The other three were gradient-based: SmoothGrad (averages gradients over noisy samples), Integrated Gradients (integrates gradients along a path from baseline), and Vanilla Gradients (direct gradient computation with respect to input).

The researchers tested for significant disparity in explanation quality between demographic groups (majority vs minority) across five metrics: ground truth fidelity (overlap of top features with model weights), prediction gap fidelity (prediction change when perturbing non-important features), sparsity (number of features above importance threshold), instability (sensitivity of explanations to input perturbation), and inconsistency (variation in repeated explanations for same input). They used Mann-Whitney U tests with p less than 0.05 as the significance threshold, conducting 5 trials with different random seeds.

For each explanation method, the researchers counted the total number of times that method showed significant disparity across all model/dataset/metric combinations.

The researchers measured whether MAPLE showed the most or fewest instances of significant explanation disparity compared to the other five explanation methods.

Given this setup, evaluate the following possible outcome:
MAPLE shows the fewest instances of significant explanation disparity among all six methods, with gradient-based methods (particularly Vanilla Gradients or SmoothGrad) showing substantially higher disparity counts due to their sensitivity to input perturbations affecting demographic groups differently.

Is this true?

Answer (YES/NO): NO